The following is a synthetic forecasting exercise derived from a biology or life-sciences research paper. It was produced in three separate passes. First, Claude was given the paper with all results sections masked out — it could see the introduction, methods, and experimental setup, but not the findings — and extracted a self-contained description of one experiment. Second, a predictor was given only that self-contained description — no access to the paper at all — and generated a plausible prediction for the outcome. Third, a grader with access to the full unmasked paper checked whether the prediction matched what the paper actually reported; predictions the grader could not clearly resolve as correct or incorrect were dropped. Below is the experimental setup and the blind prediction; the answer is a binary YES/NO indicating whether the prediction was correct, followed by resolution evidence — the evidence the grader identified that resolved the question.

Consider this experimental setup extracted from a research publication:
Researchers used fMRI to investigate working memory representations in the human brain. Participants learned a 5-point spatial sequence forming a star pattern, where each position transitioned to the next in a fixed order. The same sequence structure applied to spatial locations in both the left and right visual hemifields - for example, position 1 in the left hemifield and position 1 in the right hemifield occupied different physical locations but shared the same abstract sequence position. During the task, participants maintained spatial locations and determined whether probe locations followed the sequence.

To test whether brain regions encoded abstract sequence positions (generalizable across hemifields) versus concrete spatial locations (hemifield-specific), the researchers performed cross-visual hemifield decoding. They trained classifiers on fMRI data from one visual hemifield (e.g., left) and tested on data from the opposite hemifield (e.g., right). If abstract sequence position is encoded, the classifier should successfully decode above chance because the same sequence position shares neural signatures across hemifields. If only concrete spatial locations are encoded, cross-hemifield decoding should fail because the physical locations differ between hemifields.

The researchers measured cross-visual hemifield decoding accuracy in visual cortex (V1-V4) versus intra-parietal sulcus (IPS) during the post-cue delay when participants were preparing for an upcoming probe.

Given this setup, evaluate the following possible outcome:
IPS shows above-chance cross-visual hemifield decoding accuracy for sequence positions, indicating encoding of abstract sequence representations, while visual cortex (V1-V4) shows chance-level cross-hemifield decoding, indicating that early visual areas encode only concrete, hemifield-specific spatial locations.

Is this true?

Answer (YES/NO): YES